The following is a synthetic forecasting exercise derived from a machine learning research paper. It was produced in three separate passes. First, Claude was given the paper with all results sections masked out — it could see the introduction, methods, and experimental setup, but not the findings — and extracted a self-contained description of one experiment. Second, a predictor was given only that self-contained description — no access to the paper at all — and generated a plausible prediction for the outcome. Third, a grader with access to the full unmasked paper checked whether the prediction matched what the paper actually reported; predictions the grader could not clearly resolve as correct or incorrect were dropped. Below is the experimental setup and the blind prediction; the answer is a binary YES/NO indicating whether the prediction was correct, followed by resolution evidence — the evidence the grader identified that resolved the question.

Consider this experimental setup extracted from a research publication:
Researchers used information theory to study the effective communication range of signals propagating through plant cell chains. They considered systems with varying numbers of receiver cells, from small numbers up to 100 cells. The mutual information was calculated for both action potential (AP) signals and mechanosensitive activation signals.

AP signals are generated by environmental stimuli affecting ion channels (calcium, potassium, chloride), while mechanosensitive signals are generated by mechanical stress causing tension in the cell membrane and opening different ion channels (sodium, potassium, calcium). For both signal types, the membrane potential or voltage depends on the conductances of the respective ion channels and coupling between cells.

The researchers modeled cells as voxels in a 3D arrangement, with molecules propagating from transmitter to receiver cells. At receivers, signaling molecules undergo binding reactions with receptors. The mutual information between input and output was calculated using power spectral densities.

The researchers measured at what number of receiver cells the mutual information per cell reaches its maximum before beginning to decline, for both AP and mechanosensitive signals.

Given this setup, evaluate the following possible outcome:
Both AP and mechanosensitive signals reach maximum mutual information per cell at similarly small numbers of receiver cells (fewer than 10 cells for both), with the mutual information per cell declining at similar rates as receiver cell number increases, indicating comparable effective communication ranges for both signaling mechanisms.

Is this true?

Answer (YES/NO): NO